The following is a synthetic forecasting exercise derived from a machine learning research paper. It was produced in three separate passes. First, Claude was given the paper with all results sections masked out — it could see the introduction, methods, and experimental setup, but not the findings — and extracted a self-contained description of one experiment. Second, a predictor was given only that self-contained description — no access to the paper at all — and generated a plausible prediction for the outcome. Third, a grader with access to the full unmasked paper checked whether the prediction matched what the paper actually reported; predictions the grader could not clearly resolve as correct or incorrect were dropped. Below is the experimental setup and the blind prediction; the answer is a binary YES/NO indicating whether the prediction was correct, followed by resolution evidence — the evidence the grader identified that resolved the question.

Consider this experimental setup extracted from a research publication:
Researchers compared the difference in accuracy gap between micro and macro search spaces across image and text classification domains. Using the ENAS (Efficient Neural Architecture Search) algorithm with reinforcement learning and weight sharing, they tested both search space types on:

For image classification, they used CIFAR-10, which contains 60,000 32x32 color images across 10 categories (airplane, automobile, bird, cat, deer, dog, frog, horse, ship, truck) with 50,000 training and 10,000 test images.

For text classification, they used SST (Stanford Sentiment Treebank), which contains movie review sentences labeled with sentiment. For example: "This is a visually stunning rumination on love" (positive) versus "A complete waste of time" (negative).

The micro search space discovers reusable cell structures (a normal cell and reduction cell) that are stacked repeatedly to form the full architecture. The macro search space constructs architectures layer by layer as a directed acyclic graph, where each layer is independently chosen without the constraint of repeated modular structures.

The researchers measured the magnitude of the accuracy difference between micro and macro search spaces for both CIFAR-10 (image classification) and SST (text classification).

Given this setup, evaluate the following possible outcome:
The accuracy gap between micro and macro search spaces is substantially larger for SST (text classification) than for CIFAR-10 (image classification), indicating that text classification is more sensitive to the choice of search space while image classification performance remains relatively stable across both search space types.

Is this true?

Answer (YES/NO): YES